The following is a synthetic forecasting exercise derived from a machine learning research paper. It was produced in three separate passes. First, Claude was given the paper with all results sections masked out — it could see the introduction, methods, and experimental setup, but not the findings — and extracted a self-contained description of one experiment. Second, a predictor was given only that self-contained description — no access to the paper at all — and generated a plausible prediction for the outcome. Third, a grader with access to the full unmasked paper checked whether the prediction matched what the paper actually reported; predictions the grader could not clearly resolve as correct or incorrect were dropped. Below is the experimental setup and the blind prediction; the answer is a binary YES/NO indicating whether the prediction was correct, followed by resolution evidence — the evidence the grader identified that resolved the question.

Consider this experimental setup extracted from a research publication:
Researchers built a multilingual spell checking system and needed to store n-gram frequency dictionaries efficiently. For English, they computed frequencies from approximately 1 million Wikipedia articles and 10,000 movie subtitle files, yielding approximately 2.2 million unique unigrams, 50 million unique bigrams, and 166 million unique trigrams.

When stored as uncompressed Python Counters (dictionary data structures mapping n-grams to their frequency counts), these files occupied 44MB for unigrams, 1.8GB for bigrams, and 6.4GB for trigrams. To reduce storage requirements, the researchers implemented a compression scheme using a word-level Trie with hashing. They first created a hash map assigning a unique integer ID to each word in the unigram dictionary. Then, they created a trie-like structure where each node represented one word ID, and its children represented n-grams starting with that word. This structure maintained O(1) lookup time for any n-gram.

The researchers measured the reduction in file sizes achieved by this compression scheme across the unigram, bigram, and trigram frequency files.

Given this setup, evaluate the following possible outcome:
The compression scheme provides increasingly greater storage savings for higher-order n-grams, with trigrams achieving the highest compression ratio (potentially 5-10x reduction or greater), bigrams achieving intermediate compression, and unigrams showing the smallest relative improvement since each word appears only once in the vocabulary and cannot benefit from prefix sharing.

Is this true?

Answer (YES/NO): NO